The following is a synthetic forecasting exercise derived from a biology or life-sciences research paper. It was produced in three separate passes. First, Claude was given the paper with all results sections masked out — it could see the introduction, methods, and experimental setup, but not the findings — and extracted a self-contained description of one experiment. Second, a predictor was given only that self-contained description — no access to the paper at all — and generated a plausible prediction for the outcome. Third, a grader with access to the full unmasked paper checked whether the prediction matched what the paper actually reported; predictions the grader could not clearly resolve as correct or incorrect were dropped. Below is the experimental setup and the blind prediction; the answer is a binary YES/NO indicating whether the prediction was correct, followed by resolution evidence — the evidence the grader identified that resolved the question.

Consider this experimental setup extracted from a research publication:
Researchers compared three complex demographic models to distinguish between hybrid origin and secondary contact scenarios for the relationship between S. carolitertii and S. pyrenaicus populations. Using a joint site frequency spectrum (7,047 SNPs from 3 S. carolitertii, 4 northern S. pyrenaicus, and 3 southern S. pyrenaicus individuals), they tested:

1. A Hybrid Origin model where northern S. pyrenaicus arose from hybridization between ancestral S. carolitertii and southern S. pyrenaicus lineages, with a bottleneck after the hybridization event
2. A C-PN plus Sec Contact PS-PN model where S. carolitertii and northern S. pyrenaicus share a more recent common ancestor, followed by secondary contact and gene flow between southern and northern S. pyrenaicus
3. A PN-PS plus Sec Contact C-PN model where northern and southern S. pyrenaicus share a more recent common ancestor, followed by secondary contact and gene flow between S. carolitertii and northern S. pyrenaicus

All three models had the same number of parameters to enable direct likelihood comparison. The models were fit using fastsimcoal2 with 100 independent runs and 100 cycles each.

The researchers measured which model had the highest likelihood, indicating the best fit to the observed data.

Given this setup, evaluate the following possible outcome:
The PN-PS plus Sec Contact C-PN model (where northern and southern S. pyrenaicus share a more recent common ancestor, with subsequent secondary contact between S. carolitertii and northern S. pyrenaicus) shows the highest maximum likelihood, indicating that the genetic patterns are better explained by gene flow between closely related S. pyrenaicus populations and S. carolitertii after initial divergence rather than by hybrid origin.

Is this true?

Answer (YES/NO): NO